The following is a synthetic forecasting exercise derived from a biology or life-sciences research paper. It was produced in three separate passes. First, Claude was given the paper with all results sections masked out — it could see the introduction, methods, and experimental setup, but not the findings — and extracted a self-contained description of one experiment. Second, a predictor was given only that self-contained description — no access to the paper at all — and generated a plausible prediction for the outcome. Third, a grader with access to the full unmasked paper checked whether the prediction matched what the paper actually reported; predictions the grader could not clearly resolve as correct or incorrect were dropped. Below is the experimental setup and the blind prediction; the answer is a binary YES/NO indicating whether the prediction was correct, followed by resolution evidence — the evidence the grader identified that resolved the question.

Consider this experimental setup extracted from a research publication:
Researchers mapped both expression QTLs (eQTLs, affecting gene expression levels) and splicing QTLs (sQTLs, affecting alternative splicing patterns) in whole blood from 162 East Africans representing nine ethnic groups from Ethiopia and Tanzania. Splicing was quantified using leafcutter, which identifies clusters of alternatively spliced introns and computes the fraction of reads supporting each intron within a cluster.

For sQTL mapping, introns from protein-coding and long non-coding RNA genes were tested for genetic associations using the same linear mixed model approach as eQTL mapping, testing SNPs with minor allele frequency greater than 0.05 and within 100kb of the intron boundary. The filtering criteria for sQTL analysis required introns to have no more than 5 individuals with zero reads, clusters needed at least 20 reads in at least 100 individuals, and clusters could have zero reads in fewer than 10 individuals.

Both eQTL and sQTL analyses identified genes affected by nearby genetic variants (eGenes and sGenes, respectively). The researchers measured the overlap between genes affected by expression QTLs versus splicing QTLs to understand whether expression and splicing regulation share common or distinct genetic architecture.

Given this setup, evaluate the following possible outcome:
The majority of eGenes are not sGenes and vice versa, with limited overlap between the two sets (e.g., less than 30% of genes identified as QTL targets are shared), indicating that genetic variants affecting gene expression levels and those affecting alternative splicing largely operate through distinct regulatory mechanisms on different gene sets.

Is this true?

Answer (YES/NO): YES